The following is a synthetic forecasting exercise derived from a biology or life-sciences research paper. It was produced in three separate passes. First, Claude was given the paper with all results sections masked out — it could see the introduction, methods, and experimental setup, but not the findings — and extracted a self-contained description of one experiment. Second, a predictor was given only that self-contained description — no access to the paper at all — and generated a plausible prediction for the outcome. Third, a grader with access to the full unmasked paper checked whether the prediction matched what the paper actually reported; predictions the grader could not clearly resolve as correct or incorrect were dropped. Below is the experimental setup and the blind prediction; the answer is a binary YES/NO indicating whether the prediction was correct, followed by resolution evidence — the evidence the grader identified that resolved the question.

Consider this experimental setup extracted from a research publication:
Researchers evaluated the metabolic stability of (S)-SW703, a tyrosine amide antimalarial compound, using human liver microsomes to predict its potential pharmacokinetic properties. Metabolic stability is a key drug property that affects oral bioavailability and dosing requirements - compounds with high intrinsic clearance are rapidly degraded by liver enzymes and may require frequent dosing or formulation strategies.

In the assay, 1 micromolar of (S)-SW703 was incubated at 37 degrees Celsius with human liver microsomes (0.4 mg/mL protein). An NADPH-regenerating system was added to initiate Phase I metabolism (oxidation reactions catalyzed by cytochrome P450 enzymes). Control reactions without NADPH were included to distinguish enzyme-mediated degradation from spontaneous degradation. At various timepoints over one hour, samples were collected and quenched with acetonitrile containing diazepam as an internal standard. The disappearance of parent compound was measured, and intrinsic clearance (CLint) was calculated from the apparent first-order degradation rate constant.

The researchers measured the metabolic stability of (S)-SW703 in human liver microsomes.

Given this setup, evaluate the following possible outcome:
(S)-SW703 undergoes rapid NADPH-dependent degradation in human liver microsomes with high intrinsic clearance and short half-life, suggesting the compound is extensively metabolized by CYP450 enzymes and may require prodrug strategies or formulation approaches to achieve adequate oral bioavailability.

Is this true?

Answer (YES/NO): YES